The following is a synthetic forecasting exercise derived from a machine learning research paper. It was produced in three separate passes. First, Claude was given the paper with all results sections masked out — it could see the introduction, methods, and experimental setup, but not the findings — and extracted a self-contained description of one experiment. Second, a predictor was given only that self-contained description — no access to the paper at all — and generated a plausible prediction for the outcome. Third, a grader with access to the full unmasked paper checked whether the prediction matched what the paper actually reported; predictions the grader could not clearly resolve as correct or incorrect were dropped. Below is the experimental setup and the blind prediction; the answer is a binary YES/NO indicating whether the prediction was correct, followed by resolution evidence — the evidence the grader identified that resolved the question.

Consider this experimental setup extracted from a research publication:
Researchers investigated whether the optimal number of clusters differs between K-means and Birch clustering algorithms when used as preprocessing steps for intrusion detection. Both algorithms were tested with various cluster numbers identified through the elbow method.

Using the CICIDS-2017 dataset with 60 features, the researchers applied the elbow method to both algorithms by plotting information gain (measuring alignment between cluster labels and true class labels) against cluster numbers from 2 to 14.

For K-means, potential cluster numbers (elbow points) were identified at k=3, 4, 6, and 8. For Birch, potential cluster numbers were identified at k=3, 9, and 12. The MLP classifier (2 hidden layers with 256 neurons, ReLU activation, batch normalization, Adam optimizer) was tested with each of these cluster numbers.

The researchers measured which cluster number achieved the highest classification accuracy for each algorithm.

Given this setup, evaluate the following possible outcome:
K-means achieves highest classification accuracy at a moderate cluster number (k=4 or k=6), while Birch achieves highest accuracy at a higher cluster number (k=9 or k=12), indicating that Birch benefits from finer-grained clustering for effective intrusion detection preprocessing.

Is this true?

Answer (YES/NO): YES